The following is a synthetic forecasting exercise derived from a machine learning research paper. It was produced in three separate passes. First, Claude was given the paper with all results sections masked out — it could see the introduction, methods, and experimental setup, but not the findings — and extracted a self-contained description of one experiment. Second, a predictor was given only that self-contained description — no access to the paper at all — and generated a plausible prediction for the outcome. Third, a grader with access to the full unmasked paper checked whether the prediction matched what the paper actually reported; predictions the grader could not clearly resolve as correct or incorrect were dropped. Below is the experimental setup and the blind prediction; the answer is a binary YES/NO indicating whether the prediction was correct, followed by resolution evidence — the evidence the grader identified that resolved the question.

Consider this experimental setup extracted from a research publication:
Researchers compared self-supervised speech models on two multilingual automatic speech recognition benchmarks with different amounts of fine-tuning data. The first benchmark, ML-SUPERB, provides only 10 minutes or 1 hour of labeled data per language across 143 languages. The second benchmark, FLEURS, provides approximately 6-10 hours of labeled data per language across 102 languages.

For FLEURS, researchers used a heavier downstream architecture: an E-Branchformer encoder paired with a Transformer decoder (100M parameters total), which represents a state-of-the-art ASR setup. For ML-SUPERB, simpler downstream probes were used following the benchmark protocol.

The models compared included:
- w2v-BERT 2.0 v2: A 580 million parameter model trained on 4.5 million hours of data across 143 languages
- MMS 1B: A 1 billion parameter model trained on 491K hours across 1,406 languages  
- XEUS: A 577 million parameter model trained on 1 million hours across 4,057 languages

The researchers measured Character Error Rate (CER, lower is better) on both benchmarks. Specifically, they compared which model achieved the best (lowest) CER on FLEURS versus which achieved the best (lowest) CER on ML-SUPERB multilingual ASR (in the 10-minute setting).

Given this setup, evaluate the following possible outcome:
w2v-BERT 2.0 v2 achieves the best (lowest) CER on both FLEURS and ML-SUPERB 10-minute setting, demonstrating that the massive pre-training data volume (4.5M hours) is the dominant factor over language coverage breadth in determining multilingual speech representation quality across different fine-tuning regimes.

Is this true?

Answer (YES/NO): NO